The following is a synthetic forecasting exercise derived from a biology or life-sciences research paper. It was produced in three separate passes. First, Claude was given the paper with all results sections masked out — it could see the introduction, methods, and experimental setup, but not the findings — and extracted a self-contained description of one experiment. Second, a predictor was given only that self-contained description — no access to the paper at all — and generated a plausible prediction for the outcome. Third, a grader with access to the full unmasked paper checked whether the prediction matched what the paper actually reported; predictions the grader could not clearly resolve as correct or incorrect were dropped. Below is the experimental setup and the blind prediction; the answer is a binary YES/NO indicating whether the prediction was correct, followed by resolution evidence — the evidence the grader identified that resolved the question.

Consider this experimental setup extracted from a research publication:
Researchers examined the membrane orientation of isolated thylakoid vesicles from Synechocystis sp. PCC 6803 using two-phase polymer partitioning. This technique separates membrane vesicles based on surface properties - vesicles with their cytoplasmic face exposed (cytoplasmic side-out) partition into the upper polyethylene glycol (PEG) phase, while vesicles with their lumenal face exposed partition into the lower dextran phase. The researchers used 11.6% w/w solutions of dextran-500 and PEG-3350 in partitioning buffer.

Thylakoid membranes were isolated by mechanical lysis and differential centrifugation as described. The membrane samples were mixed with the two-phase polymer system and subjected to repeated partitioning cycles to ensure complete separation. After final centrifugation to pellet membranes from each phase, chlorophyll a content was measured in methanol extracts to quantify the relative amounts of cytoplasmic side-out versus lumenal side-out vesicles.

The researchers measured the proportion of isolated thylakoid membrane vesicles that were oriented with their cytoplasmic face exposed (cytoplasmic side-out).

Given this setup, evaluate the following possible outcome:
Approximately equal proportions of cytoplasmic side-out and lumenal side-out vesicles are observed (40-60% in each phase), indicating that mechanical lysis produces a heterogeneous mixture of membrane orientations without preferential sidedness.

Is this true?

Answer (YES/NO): NO